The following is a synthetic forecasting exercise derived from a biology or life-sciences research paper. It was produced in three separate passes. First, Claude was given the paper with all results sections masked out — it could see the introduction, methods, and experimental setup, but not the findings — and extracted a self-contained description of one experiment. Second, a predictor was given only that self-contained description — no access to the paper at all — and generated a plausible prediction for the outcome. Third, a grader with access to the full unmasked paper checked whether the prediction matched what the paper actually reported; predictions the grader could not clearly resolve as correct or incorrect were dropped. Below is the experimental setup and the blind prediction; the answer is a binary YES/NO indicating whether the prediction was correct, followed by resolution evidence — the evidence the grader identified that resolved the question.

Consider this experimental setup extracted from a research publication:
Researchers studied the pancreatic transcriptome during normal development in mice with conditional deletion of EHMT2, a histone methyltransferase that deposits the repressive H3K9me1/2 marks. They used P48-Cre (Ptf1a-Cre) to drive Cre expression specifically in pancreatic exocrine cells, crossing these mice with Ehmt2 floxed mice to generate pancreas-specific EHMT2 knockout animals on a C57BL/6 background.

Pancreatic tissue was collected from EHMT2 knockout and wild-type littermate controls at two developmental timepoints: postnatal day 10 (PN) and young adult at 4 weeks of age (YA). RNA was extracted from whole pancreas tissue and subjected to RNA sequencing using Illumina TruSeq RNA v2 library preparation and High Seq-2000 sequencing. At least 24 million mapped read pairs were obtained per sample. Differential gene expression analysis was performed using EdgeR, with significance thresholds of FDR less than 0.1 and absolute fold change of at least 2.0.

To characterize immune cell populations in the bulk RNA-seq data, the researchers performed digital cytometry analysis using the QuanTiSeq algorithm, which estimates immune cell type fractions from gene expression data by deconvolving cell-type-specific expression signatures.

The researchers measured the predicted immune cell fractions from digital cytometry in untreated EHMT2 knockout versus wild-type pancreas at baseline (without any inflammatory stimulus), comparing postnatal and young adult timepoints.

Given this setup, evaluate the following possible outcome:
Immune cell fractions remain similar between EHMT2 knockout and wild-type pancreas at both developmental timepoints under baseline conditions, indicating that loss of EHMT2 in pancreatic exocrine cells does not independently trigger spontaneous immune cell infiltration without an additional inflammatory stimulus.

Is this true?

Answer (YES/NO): NO